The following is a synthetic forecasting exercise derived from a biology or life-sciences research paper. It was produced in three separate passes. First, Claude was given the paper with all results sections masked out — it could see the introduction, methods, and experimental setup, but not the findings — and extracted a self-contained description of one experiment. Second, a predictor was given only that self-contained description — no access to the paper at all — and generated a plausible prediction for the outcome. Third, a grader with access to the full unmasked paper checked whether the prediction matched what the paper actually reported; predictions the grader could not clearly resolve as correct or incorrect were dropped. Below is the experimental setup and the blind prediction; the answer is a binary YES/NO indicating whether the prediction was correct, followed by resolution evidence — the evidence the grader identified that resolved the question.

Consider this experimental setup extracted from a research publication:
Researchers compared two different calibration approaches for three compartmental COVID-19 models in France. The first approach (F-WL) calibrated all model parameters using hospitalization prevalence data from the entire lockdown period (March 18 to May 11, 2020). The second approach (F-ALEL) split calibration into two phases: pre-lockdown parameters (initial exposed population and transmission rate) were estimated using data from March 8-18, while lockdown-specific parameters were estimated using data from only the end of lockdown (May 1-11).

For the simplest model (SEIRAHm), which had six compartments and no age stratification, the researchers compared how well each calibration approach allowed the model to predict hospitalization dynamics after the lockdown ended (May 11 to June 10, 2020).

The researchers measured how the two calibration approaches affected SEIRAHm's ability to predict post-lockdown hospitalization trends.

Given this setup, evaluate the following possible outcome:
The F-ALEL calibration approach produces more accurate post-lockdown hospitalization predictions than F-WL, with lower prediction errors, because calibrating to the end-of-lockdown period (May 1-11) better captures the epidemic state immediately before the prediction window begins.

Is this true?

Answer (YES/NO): YES